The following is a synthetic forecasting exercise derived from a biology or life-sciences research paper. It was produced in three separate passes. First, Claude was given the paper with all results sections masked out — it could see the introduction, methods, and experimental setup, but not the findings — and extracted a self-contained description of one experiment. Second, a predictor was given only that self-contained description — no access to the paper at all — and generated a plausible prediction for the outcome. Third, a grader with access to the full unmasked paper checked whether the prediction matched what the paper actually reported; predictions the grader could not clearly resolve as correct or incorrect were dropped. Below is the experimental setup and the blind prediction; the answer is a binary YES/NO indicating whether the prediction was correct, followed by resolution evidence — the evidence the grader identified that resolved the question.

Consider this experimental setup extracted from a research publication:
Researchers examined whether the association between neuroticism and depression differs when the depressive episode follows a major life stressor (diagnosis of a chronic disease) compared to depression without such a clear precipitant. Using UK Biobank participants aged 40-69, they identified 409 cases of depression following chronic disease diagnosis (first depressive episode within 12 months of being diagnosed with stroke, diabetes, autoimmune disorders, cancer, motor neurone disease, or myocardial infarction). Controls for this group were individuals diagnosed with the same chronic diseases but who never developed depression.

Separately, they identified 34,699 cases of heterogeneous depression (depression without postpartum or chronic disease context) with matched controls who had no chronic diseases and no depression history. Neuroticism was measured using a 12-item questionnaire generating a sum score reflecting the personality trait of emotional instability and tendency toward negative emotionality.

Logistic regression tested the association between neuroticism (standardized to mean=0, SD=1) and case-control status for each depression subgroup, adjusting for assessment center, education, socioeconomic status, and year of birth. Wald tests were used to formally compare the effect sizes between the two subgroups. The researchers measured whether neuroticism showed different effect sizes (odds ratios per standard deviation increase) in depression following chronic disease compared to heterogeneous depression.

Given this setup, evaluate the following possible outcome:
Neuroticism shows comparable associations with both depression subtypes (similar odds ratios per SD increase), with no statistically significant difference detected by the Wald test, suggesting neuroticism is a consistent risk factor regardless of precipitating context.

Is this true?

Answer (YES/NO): NO